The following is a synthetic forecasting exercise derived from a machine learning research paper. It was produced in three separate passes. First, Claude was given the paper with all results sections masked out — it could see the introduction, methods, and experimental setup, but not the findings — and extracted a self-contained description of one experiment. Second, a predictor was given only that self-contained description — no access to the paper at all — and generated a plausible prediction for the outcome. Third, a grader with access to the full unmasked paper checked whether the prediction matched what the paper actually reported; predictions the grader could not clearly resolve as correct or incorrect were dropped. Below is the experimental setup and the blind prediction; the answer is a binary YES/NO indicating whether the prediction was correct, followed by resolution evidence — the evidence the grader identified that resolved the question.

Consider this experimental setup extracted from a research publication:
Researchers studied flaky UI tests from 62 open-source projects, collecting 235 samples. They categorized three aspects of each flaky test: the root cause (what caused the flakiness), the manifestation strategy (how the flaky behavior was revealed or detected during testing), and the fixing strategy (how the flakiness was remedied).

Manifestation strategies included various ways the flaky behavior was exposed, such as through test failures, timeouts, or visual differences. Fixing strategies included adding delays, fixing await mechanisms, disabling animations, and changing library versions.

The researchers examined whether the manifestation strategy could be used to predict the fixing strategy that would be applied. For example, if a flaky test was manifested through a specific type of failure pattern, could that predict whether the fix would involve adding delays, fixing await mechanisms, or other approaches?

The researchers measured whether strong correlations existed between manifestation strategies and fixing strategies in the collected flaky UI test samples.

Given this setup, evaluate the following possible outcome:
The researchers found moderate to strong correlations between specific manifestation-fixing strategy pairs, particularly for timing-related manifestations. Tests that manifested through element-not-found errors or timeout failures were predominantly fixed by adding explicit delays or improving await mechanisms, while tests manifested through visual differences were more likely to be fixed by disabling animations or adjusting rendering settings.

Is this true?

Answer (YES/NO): NO